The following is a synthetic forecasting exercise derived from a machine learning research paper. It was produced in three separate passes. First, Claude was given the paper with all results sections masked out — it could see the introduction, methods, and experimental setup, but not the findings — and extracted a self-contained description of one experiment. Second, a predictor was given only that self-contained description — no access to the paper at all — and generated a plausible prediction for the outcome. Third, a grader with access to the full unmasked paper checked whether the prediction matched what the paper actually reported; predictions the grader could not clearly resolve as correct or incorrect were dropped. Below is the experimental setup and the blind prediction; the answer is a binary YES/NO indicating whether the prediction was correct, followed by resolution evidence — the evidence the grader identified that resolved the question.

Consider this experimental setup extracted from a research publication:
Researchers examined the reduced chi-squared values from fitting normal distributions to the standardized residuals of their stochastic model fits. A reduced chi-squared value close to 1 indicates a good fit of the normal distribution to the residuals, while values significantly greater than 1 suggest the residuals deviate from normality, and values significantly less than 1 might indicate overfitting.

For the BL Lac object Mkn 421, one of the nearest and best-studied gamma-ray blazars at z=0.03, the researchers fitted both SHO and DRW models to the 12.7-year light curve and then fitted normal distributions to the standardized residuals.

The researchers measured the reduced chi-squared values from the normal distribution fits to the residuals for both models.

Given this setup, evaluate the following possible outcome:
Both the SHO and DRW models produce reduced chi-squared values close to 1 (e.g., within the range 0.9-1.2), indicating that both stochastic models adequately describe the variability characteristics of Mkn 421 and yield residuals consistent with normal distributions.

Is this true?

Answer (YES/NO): NO